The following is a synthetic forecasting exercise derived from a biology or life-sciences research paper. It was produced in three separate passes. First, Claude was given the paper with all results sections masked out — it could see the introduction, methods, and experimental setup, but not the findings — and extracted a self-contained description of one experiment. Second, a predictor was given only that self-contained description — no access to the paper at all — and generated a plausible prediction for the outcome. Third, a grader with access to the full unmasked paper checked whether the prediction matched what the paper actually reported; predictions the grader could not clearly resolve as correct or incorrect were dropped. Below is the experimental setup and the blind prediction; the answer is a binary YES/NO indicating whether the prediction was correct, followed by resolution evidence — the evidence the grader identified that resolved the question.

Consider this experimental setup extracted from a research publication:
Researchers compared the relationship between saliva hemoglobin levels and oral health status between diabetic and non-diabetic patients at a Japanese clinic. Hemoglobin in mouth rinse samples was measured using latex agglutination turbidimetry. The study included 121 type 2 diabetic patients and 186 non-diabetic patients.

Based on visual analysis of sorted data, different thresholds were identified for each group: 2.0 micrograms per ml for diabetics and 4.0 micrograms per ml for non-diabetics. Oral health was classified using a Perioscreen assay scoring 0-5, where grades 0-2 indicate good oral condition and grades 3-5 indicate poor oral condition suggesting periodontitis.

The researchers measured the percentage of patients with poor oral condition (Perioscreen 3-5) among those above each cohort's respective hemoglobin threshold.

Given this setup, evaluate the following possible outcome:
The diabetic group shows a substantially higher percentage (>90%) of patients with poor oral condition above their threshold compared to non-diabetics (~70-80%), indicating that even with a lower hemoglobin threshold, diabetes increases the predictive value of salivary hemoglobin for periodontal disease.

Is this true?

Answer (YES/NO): NO